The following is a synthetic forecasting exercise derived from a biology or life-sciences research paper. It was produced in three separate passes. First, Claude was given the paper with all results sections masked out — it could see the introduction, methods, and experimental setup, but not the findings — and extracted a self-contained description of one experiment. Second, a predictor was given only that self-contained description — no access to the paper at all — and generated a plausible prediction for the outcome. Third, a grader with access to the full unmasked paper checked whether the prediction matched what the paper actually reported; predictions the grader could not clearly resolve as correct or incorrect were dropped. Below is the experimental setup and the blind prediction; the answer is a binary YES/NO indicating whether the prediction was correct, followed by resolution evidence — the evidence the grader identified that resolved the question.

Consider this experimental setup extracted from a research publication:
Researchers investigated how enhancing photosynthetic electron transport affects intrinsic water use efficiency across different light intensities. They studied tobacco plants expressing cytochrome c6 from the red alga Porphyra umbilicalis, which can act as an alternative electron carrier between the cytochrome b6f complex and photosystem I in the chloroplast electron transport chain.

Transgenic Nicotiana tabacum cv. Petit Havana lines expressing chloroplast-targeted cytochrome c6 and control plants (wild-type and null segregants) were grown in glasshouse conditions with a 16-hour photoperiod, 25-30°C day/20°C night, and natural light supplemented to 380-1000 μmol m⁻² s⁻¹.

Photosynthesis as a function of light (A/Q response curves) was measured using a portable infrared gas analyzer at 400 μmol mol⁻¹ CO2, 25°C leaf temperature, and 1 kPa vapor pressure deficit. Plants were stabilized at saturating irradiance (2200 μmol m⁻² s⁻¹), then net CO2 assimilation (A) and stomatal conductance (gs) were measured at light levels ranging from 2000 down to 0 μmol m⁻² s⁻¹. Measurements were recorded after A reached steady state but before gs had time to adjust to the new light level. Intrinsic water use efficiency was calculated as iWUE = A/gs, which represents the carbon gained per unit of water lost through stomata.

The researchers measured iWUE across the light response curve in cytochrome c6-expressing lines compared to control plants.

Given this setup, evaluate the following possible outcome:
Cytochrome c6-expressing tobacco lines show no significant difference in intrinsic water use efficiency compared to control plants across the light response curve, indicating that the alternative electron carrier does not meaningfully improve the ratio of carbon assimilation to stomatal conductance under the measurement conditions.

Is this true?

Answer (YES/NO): YES